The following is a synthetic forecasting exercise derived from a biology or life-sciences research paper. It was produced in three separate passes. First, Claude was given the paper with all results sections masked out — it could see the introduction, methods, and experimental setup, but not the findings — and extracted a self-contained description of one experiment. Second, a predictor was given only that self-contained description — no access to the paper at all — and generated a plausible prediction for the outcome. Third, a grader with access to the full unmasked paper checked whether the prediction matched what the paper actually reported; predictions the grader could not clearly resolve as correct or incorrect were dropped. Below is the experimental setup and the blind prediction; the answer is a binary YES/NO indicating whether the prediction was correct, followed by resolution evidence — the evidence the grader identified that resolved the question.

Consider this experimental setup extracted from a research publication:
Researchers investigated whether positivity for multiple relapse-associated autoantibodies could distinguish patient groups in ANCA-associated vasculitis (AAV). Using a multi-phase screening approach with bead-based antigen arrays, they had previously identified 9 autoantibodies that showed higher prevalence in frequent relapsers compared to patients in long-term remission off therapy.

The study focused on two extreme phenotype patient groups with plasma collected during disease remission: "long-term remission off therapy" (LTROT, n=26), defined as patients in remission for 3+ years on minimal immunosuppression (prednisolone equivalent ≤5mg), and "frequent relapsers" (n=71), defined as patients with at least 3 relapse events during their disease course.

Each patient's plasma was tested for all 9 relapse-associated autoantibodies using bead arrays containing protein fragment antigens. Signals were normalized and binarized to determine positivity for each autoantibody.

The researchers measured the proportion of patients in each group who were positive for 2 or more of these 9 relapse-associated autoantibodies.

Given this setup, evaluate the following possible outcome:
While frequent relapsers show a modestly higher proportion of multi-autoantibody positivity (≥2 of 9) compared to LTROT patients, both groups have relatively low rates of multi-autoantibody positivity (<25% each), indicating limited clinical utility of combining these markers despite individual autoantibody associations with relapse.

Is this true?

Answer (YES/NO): NO